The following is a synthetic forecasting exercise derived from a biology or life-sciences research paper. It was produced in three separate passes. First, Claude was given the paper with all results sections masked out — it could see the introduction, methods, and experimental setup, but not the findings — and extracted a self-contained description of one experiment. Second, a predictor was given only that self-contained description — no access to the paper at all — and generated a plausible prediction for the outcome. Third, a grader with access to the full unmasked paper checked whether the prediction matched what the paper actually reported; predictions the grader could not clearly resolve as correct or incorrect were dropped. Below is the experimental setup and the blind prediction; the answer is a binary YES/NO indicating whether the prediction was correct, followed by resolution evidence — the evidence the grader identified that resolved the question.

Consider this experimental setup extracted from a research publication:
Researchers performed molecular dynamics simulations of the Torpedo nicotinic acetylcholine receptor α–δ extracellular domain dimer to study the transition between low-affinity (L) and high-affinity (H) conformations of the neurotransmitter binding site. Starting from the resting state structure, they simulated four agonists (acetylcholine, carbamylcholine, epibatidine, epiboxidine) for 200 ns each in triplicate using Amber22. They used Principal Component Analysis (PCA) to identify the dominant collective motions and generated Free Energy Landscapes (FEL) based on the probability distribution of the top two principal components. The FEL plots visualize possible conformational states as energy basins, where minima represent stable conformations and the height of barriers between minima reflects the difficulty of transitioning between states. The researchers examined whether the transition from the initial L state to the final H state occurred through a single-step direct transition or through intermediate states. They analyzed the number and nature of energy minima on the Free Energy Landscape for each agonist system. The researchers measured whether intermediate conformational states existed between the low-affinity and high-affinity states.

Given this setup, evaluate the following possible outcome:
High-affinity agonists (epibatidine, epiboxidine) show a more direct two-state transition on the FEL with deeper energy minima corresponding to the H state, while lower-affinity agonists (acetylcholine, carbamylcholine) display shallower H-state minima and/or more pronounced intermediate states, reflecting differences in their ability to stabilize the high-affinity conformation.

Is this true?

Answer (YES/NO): NO